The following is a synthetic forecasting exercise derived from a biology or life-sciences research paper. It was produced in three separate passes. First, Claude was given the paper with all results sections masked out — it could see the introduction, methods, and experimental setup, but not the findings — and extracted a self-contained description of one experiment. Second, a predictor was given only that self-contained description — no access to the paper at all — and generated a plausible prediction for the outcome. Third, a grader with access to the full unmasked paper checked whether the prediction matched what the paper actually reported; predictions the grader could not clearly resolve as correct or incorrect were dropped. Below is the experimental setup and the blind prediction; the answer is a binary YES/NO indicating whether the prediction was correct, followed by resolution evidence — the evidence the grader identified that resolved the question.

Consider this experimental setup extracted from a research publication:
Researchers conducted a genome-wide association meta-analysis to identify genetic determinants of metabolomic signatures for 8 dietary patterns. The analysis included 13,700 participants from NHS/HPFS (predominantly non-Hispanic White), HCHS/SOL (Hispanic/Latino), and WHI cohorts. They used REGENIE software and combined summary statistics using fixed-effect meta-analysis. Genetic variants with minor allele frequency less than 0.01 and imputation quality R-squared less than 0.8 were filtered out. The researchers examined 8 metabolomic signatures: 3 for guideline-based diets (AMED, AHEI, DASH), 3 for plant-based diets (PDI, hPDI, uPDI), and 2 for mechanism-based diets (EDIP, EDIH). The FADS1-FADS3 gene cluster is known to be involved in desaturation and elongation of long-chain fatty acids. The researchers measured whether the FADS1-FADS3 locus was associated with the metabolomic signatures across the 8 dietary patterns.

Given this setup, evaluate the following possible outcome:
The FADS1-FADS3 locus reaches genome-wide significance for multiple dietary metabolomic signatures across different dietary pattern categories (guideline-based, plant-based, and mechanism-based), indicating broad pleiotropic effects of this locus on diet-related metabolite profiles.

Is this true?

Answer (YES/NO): YES